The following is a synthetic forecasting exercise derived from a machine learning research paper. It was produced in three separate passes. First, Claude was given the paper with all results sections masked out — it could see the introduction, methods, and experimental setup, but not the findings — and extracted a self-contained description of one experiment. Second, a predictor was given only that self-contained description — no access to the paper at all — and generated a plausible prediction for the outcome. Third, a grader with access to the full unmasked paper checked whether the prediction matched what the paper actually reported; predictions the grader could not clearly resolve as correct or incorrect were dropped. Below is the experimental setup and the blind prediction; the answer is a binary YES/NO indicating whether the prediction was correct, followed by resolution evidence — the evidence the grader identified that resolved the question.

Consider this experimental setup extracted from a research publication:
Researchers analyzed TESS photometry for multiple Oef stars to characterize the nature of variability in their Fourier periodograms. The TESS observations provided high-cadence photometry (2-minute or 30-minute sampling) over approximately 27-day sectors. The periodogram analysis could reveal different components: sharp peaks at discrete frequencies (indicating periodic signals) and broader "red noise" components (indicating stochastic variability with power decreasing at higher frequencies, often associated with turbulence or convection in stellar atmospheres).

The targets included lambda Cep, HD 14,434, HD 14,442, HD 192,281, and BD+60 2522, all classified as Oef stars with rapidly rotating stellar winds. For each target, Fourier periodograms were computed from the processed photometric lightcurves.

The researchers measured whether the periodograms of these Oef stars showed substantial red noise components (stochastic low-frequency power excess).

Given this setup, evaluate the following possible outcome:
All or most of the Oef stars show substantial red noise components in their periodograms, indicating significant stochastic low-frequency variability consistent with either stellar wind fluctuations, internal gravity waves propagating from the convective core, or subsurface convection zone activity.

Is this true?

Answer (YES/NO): YES